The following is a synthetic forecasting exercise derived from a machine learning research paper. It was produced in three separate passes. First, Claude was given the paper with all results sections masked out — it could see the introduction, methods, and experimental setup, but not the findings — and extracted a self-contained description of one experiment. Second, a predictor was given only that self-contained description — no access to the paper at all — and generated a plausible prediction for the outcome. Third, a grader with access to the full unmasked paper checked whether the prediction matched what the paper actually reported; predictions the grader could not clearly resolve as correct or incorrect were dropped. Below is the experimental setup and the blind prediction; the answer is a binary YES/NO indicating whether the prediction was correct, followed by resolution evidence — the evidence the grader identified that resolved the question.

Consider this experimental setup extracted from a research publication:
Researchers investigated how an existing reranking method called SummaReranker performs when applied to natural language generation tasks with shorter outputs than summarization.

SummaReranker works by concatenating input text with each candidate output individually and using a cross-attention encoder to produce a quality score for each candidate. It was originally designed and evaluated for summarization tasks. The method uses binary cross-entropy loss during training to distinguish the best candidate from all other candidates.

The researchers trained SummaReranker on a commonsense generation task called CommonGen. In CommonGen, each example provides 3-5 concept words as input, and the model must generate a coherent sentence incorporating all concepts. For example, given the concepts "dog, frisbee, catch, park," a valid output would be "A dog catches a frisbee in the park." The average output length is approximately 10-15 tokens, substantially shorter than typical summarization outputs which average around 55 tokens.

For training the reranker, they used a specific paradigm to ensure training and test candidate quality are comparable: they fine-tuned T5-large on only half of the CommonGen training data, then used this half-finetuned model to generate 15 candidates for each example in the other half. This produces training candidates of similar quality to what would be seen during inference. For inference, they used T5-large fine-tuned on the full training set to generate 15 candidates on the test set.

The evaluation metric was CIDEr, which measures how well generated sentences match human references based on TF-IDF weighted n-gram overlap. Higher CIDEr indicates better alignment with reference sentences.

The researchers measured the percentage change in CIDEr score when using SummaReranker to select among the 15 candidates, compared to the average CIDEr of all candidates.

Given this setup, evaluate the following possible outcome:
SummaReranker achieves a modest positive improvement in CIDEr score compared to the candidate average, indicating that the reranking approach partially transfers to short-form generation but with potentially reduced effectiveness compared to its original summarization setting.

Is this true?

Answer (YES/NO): NO